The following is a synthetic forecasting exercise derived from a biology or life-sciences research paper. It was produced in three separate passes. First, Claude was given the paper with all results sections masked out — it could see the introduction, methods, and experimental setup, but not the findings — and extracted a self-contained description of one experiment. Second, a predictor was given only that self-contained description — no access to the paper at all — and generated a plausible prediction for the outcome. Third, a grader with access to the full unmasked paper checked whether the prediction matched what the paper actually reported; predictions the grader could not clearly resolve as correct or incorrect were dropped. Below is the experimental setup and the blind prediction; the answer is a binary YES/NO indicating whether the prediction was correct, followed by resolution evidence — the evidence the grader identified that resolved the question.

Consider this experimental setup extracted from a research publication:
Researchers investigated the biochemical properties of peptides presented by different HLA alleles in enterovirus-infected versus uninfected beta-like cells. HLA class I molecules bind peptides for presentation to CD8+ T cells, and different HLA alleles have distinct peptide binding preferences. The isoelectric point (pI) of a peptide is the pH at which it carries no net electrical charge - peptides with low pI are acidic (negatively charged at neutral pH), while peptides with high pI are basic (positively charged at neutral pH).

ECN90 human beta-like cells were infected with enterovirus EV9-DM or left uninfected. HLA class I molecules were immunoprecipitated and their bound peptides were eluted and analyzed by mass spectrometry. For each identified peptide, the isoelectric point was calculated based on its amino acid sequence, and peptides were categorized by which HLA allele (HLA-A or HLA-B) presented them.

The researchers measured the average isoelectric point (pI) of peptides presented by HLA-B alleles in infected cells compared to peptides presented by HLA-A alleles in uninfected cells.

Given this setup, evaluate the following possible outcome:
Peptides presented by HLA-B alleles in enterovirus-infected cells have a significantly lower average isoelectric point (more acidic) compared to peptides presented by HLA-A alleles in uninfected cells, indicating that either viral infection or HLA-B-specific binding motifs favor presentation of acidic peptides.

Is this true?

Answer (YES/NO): YES